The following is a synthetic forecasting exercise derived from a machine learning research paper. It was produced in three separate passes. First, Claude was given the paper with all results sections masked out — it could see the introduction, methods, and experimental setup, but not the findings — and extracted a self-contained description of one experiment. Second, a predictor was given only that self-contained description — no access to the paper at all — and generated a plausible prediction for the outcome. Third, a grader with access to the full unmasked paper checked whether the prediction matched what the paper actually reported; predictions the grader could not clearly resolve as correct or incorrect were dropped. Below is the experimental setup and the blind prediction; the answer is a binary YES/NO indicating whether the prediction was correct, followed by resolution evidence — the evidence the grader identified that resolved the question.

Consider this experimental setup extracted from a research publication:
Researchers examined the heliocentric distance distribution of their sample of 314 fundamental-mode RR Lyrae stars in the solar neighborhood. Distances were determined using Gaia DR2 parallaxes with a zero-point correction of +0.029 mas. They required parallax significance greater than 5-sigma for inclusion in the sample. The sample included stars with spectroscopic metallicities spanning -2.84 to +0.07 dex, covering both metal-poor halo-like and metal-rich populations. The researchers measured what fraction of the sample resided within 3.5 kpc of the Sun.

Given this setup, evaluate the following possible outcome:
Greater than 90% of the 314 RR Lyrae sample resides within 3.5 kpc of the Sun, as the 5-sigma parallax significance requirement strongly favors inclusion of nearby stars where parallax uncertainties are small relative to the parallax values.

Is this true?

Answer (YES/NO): YES